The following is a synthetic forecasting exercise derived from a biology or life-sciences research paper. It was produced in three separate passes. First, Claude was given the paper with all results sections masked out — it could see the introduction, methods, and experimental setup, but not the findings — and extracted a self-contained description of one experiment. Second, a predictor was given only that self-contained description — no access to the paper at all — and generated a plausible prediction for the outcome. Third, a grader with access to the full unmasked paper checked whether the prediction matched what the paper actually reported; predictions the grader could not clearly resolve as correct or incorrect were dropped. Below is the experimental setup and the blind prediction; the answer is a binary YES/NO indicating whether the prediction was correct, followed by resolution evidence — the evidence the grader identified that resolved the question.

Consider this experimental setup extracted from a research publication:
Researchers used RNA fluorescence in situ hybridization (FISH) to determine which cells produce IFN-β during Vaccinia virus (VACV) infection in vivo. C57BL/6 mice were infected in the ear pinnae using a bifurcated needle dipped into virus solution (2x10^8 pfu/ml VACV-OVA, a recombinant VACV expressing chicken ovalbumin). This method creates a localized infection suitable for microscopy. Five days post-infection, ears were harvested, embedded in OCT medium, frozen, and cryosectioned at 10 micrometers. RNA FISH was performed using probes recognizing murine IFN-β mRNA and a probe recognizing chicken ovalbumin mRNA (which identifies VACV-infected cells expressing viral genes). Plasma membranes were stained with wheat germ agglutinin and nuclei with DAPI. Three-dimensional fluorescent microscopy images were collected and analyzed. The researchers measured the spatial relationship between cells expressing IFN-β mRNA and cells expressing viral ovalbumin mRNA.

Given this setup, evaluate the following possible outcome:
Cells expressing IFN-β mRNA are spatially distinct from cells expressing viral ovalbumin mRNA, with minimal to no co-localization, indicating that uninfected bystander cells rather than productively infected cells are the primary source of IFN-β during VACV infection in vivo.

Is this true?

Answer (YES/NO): NO